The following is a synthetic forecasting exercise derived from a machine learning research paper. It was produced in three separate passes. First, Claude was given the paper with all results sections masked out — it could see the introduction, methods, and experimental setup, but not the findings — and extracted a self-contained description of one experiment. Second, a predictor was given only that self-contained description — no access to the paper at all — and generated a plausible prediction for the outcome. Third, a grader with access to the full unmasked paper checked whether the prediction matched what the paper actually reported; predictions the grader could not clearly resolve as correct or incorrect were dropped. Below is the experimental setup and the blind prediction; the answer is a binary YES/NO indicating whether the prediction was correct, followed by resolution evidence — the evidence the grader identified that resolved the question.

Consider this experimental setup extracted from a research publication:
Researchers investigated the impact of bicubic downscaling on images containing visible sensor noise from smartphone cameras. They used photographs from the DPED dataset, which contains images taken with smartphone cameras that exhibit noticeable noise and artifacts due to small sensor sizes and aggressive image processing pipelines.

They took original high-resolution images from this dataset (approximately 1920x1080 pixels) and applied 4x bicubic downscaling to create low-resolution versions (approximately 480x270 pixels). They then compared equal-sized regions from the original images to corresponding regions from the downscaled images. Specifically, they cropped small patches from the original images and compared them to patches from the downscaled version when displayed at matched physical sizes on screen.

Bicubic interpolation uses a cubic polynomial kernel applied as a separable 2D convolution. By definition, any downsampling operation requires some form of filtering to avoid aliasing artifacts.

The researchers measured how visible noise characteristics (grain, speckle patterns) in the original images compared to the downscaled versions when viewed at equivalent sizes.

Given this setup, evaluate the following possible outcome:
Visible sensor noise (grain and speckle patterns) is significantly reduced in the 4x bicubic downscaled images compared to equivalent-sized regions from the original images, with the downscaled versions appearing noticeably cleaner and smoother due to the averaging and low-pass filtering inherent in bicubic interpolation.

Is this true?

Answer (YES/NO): YES